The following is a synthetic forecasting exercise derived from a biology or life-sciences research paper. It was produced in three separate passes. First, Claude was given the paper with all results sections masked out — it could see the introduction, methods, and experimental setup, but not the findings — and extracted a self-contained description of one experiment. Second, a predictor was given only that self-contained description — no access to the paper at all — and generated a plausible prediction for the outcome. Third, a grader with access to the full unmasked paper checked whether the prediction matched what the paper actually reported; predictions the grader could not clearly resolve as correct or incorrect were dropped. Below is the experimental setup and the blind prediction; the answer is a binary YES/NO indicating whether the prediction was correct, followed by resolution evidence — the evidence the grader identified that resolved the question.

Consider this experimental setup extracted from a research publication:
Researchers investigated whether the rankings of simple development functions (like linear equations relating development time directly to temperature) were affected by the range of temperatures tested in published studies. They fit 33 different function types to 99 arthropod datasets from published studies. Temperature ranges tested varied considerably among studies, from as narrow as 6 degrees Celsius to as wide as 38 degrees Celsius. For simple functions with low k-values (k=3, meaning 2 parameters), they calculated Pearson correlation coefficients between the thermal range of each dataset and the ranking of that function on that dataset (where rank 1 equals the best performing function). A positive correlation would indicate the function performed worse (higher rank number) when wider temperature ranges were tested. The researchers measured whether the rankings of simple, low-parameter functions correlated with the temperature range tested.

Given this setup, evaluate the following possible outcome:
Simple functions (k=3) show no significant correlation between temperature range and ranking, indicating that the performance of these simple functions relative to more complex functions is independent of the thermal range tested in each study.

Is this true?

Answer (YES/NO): NO